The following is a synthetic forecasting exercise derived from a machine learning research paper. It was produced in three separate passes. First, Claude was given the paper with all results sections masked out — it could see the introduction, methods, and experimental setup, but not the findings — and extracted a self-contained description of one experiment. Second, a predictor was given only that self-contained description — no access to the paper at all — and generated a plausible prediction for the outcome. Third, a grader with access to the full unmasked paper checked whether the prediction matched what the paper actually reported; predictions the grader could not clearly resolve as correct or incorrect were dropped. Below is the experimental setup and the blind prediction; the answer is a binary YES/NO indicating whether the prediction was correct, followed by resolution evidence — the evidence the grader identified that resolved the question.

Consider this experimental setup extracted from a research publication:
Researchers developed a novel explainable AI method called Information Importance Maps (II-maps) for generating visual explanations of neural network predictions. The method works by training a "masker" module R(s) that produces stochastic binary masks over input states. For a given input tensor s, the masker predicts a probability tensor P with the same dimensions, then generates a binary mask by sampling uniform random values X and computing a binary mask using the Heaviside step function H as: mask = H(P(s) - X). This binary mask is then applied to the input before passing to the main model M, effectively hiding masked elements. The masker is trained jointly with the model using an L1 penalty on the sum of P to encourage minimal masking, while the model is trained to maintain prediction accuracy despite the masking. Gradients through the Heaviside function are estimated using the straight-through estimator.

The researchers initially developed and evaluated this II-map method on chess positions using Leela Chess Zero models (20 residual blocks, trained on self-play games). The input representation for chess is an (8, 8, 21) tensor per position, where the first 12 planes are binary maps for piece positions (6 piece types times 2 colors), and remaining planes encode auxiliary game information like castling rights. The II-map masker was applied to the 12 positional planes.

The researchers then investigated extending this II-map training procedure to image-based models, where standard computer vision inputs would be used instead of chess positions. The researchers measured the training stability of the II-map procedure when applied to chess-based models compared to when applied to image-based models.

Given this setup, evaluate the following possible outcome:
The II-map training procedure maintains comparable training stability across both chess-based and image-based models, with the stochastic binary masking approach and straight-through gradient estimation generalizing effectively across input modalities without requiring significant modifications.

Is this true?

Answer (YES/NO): NO